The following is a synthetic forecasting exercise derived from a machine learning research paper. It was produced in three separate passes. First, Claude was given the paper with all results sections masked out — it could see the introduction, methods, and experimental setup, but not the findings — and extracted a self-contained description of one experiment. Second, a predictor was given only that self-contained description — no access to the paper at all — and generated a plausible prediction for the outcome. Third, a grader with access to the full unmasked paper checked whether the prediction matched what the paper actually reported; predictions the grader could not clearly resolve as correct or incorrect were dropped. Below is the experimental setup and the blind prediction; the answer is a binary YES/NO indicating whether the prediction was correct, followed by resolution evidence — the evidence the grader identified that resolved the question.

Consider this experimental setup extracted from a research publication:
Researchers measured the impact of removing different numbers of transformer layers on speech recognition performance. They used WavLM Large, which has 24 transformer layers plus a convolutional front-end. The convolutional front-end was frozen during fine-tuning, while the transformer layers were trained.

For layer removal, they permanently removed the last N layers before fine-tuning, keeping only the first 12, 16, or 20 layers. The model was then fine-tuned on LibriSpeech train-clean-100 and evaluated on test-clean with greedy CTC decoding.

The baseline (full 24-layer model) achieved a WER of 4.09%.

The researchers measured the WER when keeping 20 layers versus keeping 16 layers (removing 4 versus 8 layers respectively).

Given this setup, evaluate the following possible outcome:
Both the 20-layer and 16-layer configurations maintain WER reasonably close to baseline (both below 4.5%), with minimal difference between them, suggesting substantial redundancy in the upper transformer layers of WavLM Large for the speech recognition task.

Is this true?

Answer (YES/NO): NO